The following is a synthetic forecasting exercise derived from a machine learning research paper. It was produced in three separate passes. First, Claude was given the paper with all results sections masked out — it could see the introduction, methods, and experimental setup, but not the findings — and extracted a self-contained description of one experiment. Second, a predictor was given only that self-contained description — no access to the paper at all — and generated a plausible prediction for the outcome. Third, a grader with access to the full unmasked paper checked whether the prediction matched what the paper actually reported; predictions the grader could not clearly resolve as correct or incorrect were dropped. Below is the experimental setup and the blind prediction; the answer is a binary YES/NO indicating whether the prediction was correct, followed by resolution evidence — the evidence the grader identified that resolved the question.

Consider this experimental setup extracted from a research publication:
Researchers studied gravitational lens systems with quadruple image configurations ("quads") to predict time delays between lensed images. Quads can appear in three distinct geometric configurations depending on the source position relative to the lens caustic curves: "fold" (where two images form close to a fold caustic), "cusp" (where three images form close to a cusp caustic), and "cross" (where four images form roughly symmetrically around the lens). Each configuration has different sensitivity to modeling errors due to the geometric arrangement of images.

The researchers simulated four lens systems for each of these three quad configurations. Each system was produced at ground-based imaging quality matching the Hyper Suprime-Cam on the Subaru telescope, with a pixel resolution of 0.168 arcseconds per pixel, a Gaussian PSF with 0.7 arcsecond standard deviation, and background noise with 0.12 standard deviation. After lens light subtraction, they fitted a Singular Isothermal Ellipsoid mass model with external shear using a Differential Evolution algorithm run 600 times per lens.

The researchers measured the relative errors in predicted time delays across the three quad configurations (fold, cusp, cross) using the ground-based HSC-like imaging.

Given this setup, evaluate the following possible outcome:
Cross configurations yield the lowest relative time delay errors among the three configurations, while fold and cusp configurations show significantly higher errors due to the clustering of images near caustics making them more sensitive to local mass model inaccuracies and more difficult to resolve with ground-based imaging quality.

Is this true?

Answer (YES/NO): NO